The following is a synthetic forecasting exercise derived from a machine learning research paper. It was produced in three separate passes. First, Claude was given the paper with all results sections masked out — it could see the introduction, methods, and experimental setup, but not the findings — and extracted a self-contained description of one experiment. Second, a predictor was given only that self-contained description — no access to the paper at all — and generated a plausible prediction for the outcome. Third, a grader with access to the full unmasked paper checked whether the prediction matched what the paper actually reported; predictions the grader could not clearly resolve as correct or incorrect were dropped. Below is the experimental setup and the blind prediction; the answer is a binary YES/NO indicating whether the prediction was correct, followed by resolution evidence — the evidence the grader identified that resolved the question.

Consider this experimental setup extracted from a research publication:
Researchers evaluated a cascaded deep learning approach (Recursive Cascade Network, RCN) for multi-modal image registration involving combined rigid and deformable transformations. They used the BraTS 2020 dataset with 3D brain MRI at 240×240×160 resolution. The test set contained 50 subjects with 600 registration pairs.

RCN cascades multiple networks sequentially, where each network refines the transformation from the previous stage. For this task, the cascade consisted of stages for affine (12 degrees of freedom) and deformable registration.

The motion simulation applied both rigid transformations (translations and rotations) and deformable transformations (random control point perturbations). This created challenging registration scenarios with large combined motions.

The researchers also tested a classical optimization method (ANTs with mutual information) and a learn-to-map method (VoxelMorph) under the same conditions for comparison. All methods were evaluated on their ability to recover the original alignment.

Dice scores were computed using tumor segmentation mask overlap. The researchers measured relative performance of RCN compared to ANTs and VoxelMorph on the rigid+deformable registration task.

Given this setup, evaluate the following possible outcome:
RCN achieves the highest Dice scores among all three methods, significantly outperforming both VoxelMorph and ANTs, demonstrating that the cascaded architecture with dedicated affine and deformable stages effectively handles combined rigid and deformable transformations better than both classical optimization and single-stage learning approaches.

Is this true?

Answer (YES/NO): NO